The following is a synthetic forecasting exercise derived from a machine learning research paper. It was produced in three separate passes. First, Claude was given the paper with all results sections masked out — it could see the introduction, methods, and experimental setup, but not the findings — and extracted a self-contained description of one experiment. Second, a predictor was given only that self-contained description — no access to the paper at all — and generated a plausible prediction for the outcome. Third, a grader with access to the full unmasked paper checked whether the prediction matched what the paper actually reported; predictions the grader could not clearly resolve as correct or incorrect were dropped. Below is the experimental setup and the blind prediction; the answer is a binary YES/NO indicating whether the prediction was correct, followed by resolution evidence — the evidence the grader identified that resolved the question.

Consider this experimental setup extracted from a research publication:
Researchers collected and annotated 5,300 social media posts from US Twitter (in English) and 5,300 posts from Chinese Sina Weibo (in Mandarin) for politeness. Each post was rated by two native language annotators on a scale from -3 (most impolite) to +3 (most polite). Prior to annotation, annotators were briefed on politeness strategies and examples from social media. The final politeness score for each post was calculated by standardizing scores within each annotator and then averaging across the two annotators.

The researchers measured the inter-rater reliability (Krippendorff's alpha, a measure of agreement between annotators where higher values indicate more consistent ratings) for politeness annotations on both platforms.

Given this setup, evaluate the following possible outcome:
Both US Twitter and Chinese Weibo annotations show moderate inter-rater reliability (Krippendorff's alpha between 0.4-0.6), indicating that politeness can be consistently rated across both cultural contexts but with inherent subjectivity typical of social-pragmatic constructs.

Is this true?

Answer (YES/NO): NO